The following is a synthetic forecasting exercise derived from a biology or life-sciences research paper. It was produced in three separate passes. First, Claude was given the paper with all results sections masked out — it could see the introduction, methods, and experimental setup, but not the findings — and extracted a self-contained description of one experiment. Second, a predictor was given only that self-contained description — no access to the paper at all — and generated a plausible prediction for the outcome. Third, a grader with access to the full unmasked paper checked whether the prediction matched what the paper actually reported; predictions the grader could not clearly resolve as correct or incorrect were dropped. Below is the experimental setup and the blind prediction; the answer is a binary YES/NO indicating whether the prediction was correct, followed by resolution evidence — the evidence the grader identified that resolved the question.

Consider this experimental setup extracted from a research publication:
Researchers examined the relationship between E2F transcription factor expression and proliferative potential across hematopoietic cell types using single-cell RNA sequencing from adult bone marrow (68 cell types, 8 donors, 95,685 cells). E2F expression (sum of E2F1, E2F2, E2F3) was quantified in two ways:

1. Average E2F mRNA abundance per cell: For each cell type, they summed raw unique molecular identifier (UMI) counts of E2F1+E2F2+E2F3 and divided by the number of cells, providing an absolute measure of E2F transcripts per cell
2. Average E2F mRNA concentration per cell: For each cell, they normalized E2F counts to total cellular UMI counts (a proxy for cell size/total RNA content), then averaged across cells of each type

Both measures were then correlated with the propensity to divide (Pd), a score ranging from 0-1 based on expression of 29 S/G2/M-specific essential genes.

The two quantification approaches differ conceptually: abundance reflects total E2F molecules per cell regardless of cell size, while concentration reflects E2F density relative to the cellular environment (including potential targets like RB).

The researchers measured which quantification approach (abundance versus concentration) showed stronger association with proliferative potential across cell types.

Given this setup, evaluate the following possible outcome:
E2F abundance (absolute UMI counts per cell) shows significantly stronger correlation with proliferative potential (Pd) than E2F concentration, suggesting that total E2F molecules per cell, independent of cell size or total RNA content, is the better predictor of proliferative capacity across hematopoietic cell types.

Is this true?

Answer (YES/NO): YES